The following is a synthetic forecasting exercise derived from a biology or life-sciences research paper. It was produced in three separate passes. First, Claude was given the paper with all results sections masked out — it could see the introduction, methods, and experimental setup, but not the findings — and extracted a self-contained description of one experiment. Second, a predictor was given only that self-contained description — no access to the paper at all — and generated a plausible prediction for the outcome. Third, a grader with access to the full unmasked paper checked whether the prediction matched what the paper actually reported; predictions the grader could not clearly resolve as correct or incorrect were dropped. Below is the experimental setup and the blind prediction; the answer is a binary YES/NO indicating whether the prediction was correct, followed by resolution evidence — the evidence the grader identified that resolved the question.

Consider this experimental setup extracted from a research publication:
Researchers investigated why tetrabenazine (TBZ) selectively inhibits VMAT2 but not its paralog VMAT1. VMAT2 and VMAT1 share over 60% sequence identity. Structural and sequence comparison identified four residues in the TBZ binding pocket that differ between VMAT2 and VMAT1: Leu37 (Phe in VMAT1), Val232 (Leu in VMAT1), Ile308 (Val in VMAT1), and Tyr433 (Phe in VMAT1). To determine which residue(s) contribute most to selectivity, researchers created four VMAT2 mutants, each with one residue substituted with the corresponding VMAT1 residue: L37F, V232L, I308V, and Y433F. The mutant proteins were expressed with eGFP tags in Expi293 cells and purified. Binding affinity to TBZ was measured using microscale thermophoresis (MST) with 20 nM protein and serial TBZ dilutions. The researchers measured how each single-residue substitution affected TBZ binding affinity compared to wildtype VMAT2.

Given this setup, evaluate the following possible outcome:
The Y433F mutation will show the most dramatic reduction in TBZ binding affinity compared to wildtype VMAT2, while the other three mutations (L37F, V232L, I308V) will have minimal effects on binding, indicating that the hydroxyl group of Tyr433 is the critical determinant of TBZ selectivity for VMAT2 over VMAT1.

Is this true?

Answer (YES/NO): NO